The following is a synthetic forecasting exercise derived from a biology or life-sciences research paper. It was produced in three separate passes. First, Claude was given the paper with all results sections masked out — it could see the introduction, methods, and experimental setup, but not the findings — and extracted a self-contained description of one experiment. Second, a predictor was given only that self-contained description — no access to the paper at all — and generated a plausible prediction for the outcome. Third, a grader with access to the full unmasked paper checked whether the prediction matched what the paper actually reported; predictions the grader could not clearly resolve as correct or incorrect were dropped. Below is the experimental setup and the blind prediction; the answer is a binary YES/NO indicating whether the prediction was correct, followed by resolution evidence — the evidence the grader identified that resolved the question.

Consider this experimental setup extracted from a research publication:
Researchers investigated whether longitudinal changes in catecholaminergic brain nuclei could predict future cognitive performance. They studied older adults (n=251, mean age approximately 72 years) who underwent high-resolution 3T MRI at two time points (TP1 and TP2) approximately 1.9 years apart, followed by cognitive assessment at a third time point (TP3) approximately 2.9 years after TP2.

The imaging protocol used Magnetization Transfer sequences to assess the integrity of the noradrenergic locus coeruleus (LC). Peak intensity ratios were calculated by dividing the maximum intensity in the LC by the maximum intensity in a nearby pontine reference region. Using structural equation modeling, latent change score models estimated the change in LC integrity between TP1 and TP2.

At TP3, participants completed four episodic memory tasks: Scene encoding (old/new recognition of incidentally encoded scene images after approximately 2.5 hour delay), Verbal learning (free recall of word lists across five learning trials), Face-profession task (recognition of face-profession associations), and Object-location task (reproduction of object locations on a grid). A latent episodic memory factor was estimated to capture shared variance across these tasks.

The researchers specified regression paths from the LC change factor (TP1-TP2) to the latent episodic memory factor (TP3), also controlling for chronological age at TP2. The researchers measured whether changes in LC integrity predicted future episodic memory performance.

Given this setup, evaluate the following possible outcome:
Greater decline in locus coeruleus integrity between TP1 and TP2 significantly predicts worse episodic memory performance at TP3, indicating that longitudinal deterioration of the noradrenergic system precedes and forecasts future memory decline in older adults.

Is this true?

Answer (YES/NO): YES